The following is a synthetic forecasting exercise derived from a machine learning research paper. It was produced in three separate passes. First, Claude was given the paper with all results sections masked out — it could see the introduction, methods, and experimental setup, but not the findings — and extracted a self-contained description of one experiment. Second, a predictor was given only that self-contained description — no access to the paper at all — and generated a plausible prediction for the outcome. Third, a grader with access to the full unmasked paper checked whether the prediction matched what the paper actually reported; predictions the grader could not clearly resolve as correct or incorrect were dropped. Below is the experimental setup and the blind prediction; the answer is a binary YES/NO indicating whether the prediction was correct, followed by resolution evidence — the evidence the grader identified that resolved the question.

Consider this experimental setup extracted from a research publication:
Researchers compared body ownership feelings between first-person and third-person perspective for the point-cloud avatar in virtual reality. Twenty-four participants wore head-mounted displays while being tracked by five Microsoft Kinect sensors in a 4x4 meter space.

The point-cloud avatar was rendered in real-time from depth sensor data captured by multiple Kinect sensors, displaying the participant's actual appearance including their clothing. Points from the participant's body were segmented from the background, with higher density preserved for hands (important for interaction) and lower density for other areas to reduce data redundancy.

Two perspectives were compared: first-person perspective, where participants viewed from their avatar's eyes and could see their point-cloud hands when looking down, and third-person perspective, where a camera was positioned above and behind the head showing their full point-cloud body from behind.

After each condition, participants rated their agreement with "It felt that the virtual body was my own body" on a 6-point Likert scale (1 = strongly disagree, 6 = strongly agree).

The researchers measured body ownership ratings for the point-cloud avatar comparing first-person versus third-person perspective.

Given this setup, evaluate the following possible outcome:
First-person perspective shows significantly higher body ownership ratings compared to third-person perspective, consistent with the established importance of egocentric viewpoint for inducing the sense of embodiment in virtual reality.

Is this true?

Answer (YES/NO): NO